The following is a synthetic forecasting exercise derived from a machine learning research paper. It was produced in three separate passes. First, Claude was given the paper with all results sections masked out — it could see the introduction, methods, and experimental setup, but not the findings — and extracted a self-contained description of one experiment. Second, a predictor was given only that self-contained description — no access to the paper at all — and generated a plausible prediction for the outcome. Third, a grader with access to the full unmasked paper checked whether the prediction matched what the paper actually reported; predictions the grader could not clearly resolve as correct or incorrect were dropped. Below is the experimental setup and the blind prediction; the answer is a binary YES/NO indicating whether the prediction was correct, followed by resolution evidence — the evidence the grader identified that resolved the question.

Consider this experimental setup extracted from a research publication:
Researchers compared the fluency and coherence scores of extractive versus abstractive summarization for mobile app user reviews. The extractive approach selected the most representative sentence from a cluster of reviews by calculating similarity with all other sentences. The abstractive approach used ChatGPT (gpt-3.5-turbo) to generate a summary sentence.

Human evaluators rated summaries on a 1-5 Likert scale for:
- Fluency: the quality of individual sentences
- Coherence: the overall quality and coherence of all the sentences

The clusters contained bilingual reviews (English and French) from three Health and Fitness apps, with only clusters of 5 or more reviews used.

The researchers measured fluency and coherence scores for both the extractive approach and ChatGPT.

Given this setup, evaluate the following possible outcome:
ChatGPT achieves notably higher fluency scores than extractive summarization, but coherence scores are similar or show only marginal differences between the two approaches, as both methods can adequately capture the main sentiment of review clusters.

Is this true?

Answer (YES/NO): NO